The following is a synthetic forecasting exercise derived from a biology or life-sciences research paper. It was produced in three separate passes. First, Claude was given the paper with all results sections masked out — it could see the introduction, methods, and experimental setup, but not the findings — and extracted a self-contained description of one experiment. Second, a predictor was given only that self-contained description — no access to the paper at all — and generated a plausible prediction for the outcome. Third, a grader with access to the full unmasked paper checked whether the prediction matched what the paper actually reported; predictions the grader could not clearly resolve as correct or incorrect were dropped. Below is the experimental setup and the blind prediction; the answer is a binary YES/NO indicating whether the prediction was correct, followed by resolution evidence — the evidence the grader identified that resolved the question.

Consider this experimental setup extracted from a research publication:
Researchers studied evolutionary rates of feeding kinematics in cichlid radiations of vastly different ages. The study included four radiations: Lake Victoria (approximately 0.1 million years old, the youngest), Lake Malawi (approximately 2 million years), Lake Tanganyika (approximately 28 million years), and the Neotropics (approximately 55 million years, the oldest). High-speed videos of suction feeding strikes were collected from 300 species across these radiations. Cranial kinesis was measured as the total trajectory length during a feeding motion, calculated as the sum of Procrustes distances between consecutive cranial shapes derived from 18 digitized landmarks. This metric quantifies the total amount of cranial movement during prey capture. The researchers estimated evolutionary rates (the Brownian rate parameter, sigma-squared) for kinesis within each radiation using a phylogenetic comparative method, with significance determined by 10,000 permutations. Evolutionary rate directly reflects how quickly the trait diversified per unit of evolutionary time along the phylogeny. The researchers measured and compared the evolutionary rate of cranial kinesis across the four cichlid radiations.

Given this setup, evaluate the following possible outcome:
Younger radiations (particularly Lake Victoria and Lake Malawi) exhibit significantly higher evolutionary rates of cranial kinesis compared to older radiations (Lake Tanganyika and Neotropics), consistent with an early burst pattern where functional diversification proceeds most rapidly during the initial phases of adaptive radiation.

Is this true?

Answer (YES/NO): YES